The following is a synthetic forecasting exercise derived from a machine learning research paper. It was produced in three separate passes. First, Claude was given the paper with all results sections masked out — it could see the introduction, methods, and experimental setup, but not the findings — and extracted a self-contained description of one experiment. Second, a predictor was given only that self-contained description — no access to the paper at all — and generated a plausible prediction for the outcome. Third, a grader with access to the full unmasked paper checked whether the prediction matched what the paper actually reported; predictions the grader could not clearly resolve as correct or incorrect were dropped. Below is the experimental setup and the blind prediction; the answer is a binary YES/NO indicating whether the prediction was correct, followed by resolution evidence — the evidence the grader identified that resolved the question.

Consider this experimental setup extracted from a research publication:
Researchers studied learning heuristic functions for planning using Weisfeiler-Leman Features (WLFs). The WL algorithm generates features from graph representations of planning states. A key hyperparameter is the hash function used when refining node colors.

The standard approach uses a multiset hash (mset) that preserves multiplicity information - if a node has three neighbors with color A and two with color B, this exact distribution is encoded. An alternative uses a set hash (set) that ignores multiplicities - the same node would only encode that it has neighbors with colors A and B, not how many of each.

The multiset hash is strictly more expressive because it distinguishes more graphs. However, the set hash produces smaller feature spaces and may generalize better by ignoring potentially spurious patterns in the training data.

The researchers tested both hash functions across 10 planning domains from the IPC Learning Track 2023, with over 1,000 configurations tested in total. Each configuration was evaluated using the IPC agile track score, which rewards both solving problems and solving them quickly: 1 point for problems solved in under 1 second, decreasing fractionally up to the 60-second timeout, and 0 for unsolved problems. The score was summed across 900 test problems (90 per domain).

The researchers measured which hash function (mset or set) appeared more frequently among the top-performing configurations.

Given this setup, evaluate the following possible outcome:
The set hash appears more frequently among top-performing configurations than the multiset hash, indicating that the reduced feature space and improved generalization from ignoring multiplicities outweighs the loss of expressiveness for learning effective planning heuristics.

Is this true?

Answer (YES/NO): YES